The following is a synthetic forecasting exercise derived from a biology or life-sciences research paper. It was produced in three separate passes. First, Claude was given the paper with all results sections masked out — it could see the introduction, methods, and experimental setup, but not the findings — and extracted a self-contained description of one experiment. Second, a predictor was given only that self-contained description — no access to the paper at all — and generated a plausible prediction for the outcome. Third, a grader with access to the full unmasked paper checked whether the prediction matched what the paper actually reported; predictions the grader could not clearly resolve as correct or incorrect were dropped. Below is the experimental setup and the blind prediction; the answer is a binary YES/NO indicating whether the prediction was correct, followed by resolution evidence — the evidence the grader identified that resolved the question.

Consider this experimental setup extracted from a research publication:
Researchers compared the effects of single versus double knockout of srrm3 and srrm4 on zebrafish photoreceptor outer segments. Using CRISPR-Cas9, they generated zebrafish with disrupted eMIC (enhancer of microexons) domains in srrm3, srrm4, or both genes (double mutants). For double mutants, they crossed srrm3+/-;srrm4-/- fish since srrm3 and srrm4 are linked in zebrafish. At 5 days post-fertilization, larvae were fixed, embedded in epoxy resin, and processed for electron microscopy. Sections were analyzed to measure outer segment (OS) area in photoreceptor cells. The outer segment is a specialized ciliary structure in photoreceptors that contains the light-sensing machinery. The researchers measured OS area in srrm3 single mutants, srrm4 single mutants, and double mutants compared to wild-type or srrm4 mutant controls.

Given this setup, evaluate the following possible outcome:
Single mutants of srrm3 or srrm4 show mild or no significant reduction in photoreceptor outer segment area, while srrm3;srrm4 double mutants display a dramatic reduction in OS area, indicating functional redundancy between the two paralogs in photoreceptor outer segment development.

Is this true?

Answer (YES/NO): NO